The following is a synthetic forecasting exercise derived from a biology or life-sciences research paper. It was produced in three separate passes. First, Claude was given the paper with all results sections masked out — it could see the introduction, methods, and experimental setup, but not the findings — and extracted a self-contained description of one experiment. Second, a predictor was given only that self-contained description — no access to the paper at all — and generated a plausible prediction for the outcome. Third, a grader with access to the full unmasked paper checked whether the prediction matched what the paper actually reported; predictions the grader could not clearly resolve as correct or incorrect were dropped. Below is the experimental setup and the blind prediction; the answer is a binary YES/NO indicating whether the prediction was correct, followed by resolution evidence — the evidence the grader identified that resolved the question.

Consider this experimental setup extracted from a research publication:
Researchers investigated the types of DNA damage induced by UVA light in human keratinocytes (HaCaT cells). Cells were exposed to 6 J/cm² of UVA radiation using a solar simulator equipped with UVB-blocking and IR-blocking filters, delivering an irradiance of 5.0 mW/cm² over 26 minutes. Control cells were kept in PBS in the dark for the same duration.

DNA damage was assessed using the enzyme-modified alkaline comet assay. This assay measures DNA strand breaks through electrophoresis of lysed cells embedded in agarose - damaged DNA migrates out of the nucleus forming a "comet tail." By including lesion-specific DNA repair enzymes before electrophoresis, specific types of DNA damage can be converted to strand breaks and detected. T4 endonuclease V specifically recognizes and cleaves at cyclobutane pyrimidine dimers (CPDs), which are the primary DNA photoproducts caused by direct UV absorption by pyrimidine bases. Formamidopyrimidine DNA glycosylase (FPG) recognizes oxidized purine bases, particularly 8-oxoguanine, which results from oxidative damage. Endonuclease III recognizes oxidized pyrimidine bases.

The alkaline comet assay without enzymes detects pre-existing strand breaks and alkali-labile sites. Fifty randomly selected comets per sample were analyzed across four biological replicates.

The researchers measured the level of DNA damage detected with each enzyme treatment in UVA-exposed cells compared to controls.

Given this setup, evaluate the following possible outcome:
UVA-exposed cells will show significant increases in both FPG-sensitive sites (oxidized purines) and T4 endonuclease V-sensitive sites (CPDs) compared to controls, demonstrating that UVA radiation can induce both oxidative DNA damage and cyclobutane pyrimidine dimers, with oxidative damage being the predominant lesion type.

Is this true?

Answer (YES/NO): NO